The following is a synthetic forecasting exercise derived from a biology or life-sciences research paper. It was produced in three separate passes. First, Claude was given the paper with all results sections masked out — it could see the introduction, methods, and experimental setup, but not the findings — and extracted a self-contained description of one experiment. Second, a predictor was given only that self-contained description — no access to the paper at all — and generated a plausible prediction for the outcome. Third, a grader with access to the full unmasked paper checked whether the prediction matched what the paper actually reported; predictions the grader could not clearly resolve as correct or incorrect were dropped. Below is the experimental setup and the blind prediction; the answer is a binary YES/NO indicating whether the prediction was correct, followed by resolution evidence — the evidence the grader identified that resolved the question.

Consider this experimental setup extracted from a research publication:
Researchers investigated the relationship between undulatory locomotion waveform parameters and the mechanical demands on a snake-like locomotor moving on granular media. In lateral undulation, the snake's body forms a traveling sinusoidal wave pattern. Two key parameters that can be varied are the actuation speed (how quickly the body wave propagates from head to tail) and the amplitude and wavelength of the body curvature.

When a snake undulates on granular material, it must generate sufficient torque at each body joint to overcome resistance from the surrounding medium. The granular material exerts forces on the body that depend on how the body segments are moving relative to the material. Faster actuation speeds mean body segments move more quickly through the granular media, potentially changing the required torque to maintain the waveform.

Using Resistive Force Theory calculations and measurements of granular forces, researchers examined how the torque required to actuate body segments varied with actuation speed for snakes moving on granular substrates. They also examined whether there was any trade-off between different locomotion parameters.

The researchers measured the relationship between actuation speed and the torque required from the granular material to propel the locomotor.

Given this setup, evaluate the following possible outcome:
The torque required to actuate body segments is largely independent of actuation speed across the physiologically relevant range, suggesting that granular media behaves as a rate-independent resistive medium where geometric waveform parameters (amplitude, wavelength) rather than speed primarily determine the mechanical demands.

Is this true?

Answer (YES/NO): YES